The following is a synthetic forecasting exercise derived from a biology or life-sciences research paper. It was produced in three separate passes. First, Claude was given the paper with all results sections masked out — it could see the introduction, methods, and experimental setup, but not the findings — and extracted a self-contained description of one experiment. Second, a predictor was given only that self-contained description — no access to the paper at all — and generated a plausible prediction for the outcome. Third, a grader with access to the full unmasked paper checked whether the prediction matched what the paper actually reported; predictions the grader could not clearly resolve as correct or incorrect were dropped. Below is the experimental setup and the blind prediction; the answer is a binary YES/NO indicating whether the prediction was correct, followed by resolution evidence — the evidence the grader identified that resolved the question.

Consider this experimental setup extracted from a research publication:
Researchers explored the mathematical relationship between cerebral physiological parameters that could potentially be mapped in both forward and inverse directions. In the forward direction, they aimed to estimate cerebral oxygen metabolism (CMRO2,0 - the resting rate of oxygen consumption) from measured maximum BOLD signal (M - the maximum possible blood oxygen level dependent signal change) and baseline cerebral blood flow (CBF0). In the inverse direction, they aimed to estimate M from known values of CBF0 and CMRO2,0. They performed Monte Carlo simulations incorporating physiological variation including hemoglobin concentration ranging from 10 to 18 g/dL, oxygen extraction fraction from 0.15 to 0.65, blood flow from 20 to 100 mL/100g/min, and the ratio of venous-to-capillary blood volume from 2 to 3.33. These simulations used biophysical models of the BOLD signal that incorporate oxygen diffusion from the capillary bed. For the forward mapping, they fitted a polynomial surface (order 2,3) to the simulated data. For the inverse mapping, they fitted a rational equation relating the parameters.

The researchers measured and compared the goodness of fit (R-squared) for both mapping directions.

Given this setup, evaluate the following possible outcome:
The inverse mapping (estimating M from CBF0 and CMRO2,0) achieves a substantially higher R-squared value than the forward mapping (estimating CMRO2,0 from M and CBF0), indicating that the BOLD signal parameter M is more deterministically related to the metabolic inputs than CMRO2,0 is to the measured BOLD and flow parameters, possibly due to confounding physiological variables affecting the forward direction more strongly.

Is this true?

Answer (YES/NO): NO